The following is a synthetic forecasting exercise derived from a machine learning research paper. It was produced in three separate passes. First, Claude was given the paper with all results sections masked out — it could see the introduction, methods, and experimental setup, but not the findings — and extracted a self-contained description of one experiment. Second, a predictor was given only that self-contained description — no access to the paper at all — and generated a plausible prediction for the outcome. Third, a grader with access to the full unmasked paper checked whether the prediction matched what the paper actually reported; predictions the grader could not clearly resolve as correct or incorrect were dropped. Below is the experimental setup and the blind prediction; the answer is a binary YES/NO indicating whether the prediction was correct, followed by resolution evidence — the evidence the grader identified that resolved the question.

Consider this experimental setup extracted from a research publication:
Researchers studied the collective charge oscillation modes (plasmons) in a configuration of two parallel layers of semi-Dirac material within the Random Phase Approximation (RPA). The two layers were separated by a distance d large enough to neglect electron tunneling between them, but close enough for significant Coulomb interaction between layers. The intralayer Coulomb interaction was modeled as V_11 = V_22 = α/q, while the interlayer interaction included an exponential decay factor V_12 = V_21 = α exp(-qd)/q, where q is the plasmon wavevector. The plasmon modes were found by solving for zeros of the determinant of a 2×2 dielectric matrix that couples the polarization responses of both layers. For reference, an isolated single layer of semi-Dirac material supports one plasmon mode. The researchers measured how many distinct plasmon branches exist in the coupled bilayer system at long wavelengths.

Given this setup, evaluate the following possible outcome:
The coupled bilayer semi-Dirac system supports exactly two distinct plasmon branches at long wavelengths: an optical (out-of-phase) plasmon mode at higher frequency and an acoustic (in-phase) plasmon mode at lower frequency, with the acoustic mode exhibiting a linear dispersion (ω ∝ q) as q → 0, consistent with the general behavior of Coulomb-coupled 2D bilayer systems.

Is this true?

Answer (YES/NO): NO